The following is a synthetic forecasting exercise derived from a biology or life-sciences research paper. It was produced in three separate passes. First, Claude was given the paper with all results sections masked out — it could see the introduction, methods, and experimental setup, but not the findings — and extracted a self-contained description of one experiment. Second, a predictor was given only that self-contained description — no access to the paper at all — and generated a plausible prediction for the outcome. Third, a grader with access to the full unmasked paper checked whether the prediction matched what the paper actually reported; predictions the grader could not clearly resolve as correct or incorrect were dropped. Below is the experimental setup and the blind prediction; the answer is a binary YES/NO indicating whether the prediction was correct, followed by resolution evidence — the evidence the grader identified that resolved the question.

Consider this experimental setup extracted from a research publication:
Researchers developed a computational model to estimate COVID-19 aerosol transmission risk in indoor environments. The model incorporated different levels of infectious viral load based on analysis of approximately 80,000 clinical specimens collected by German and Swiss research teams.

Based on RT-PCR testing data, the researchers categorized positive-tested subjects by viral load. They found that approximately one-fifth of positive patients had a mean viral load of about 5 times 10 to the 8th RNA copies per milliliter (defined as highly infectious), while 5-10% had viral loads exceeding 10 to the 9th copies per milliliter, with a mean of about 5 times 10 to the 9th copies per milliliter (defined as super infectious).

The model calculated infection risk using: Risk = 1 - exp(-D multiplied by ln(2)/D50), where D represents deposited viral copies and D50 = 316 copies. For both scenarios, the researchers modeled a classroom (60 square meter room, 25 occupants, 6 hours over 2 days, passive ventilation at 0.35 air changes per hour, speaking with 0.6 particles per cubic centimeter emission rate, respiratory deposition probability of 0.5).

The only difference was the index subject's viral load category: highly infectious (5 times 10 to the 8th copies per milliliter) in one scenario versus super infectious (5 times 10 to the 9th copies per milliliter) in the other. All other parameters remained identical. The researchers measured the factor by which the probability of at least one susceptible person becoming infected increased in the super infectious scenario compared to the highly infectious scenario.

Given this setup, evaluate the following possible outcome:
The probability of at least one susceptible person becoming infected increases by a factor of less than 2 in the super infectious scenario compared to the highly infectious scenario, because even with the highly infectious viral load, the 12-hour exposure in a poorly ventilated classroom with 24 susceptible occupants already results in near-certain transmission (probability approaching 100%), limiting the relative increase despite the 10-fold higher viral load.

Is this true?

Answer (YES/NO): YES